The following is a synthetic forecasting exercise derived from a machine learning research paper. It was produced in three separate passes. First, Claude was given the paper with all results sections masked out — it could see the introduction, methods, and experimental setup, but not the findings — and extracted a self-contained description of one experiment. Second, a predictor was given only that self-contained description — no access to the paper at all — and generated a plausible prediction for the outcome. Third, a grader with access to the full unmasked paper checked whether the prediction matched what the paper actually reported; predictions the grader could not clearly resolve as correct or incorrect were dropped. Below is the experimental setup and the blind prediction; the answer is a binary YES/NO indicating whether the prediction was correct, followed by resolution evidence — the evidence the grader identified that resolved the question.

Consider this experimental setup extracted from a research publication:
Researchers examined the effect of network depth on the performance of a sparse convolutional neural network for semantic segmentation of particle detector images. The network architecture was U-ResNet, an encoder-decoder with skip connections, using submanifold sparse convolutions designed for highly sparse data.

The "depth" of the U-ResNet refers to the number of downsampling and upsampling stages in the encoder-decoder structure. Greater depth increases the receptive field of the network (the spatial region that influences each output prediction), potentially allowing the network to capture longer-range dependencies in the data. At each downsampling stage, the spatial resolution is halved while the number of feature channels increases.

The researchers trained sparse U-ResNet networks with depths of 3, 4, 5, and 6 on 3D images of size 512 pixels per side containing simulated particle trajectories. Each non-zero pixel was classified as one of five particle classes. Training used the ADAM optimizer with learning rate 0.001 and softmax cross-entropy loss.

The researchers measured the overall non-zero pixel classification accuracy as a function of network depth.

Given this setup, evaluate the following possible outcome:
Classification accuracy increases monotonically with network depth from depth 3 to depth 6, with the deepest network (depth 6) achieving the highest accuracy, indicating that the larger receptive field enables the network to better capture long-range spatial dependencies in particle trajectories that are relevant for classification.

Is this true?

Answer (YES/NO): NO